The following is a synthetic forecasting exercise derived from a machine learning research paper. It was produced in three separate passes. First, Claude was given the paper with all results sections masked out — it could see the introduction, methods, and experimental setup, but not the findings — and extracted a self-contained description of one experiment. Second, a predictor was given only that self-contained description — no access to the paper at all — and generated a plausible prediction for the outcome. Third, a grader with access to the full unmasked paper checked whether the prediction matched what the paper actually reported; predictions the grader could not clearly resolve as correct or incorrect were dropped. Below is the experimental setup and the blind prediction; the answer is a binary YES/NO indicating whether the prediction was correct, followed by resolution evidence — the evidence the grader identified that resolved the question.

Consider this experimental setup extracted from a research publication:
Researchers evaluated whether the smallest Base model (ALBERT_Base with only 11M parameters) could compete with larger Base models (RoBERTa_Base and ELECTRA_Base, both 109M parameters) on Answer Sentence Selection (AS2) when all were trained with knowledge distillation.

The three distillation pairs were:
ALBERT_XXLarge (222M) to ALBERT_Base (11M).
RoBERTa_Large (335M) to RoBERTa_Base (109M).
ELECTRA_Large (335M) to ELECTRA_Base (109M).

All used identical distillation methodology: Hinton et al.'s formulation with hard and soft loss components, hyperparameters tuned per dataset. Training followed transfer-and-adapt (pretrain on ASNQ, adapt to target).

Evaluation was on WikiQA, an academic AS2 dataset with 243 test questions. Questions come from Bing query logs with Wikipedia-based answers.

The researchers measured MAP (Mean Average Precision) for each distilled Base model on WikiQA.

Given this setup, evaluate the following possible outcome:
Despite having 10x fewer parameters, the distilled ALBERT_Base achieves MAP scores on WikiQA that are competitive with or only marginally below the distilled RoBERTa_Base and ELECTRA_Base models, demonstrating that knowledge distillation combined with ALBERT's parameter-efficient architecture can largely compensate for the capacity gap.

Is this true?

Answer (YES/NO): NO